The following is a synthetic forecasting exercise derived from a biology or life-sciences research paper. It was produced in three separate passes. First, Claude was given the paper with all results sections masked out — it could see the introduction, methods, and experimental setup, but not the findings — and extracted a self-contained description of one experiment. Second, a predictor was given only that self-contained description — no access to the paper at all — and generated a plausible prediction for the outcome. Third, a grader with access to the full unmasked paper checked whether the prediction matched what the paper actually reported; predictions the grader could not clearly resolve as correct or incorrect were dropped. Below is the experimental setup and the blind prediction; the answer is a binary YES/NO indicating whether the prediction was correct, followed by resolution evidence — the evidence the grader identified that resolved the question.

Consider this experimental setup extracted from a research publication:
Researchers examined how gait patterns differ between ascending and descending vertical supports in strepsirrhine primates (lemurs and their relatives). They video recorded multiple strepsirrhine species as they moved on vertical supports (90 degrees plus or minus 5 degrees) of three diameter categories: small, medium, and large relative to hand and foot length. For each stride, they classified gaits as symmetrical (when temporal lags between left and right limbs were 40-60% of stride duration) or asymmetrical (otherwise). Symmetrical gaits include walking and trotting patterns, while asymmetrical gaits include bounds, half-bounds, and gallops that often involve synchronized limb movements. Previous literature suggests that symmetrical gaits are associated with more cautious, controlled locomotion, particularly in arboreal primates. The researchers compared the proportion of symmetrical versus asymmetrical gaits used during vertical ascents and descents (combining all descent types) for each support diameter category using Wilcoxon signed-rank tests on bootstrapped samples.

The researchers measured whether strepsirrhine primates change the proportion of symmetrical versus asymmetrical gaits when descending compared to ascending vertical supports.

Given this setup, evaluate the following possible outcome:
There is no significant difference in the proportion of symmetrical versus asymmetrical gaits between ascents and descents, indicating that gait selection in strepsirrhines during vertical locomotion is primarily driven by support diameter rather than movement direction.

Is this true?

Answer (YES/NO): NO